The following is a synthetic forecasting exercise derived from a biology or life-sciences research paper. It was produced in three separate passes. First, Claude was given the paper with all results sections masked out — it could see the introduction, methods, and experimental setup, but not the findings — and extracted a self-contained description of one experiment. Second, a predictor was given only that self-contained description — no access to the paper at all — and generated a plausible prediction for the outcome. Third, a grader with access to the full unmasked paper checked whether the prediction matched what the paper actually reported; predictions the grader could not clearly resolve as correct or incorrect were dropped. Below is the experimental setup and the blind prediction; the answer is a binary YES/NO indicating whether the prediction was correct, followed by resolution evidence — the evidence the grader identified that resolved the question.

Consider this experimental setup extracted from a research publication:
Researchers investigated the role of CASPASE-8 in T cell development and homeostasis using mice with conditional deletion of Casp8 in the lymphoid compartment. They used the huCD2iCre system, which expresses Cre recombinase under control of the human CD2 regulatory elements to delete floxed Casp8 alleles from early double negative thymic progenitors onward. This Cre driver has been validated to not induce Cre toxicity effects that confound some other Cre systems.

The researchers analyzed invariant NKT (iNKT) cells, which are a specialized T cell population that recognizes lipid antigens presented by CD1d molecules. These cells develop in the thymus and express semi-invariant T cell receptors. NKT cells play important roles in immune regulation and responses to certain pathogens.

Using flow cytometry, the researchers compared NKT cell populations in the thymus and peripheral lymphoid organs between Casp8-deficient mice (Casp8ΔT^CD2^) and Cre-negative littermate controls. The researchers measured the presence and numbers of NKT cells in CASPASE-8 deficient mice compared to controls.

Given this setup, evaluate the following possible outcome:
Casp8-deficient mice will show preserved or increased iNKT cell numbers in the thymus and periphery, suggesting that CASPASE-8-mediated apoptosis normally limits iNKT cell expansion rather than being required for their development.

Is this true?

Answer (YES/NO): NO